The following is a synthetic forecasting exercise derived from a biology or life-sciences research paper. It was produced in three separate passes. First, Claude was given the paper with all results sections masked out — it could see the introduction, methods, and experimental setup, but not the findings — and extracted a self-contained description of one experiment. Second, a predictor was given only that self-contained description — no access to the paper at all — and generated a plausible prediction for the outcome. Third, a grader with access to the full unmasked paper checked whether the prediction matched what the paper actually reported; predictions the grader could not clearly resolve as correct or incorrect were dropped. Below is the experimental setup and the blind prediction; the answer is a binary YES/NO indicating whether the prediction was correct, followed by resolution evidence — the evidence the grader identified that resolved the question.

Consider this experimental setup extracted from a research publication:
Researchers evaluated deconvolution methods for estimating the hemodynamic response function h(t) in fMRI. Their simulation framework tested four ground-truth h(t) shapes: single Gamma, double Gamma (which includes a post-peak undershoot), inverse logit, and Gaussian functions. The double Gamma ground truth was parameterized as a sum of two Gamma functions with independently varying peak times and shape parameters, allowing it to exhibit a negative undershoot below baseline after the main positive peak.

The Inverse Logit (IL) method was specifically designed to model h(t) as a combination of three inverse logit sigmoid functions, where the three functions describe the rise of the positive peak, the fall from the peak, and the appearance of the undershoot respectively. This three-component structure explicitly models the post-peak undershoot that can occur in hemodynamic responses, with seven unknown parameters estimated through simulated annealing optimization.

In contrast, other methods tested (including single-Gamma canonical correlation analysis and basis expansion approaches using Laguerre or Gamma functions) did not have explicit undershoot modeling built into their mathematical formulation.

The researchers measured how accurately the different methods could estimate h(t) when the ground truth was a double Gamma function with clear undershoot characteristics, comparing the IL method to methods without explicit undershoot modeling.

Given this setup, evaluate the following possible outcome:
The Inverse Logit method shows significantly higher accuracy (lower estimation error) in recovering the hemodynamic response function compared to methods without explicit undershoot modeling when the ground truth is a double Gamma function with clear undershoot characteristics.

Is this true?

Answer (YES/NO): NO